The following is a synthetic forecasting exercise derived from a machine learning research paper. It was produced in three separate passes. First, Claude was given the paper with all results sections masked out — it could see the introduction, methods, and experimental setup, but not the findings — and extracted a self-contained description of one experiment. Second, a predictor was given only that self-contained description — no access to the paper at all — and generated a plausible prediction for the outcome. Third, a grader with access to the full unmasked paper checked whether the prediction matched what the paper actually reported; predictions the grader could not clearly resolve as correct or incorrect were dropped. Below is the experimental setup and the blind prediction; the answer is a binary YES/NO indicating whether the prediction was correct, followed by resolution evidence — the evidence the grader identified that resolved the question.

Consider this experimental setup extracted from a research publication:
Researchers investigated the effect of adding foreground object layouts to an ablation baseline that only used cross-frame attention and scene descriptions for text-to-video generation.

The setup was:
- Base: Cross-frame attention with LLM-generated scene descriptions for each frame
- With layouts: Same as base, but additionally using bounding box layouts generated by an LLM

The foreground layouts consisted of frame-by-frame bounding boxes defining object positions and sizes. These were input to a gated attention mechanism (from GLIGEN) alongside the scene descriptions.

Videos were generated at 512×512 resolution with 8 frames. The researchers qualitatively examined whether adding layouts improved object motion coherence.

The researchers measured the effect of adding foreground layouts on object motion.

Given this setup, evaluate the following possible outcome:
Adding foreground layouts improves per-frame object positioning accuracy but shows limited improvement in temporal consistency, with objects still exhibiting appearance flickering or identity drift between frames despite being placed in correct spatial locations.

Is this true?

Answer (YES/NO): NO